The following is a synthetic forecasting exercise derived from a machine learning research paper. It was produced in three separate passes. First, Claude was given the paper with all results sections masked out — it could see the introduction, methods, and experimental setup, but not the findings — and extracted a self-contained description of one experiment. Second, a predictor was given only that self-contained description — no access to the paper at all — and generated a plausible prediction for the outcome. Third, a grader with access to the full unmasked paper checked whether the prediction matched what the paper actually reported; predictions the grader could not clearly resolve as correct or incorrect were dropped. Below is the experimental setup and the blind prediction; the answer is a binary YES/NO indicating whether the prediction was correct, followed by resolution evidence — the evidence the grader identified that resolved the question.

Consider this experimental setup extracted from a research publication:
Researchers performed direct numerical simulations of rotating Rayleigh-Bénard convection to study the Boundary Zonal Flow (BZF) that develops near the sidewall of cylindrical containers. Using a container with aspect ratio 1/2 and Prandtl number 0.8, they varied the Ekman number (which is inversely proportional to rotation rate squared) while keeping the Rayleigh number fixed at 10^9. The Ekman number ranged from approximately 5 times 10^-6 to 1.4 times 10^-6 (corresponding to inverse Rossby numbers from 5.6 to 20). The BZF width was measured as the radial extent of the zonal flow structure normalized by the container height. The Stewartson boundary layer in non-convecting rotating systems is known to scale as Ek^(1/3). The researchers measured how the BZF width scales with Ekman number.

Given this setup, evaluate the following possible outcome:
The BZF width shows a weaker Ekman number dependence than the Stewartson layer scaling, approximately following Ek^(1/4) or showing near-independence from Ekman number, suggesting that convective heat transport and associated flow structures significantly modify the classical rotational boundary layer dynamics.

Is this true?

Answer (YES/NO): NO